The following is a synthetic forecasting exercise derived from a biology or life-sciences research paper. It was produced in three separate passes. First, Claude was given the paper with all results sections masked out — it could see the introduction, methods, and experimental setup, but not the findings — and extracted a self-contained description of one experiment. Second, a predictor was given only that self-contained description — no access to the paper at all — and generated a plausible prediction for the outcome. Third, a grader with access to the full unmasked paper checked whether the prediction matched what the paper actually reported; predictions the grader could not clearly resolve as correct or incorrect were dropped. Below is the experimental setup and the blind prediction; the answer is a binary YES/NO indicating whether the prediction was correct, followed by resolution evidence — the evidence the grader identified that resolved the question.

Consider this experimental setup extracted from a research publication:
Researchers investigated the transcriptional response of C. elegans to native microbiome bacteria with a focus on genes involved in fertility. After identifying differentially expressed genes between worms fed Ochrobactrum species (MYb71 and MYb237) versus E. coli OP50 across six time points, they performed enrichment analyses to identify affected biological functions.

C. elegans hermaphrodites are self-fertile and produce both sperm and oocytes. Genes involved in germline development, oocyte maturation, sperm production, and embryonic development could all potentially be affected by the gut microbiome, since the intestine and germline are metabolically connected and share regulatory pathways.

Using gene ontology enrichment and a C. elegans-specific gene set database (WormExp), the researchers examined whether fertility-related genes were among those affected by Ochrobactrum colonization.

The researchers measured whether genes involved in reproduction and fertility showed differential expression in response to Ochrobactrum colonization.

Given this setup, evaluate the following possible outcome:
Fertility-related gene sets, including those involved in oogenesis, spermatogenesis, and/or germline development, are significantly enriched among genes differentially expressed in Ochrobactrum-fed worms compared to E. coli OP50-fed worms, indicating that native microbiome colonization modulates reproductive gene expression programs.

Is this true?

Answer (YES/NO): YES